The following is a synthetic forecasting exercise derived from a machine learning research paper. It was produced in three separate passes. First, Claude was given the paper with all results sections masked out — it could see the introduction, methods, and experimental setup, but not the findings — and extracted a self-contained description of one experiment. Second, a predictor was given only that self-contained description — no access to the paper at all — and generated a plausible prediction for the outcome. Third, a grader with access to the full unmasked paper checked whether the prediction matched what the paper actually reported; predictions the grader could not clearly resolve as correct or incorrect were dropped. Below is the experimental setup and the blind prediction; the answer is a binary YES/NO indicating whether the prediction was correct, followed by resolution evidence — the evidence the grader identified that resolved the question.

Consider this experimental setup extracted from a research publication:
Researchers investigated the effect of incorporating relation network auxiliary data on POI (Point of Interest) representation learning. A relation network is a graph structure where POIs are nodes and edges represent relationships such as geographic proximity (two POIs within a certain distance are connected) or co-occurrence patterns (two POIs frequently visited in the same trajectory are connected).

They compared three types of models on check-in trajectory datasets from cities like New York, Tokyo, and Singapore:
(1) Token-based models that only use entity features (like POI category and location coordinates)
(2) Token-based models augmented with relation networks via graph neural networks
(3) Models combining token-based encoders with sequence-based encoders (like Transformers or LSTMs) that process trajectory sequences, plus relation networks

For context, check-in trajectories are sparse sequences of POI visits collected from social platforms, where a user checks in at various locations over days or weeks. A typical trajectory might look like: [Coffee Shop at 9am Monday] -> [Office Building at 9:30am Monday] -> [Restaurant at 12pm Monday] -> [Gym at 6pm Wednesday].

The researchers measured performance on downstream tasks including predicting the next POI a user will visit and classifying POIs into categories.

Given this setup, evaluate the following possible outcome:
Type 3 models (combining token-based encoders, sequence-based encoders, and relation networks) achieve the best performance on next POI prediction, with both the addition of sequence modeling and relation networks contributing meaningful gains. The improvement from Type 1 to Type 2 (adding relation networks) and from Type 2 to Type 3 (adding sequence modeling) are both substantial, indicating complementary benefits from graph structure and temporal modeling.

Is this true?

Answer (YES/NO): NO